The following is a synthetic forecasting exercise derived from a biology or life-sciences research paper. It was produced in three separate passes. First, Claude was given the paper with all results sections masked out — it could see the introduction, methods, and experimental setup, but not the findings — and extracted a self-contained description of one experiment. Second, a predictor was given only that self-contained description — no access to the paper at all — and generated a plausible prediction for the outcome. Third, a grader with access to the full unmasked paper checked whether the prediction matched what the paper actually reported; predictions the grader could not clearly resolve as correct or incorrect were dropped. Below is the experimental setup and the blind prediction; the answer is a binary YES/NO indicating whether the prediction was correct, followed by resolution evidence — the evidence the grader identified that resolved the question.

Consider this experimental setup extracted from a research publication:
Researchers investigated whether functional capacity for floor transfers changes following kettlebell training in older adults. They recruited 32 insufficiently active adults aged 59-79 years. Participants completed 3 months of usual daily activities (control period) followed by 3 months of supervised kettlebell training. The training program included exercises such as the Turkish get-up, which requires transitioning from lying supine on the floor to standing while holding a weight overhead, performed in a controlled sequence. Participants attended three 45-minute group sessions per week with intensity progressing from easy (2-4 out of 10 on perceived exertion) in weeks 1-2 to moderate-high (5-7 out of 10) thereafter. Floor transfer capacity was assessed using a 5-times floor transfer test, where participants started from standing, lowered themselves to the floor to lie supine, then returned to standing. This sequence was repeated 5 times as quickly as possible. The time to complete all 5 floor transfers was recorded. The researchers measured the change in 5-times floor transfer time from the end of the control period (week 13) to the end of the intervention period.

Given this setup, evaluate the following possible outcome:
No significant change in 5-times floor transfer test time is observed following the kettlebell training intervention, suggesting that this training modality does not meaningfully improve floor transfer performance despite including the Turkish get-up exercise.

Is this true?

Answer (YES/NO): NO